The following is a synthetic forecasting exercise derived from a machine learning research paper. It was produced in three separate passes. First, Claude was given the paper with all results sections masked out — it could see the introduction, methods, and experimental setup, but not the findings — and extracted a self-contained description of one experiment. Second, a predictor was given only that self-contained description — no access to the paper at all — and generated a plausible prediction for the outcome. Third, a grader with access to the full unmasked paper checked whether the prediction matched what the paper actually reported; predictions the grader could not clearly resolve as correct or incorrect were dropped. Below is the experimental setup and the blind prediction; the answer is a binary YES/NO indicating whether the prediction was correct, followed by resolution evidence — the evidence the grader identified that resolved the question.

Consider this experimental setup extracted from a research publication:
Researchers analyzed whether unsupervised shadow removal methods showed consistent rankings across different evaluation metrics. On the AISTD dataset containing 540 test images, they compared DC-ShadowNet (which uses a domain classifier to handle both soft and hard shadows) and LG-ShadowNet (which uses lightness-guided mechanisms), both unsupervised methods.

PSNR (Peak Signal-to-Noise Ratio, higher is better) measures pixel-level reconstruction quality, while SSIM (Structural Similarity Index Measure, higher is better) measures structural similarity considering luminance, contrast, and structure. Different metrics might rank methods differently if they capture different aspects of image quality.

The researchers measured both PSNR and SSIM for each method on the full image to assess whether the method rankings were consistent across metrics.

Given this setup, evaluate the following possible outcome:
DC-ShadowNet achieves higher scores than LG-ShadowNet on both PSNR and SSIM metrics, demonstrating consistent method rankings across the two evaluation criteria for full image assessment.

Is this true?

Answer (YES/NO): NO